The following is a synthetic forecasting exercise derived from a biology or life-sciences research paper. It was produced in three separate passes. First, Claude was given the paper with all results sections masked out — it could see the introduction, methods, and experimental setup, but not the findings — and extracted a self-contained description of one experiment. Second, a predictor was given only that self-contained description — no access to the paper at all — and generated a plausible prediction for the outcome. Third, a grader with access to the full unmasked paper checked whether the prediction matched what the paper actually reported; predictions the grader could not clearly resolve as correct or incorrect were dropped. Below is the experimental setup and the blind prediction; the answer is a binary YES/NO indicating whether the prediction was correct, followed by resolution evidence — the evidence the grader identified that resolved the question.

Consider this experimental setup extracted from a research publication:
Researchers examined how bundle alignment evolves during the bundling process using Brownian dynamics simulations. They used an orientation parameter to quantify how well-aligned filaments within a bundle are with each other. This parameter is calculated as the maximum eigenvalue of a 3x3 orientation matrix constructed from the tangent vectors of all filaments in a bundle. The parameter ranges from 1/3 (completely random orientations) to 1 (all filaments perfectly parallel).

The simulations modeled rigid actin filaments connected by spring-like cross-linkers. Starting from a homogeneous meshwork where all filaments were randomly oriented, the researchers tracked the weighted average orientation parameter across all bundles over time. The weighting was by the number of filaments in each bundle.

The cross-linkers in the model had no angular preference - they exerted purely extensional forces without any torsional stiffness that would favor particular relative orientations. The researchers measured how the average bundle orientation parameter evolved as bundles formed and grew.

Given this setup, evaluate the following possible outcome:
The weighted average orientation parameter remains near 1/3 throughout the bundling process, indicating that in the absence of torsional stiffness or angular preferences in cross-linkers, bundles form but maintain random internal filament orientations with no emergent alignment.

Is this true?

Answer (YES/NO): NO